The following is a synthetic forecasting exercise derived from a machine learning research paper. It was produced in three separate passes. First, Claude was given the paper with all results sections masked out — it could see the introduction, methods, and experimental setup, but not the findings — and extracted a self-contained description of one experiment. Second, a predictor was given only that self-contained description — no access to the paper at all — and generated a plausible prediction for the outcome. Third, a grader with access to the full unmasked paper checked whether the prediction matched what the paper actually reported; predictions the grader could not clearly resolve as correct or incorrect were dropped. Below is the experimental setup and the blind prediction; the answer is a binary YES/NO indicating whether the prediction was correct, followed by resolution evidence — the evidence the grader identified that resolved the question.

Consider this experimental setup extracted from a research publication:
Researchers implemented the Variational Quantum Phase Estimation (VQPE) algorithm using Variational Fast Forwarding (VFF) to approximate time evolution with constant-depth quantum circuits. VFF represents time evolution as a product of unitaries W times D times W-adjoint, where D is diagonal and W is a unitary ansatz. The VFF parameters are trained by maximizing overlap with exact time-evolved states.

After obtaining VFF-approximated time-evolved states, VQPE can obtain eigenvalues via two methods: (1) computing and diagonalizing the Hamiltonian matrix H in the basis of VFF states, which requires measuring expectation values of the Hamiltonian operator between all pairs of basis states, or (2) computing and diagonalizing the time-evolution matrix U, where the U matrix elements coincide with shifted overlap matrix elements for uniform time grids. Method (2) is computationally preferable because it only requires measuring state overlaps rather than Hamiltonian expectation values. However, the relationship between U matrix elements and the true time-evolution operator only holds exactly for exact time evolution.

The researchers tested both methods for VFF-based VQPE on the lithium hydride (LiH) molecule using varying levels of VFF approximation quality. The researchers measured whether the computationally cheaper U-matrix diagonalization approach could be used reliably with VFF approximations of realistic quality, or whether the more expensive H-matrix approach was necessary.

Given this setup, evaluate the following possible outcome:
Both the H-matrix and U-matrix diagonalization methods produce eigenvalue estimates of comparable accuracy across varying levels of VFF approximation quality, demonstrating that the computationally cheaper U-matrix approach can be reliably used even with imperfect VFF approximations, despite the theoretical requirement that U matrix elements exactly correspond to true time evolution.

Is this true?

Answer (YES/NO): NO